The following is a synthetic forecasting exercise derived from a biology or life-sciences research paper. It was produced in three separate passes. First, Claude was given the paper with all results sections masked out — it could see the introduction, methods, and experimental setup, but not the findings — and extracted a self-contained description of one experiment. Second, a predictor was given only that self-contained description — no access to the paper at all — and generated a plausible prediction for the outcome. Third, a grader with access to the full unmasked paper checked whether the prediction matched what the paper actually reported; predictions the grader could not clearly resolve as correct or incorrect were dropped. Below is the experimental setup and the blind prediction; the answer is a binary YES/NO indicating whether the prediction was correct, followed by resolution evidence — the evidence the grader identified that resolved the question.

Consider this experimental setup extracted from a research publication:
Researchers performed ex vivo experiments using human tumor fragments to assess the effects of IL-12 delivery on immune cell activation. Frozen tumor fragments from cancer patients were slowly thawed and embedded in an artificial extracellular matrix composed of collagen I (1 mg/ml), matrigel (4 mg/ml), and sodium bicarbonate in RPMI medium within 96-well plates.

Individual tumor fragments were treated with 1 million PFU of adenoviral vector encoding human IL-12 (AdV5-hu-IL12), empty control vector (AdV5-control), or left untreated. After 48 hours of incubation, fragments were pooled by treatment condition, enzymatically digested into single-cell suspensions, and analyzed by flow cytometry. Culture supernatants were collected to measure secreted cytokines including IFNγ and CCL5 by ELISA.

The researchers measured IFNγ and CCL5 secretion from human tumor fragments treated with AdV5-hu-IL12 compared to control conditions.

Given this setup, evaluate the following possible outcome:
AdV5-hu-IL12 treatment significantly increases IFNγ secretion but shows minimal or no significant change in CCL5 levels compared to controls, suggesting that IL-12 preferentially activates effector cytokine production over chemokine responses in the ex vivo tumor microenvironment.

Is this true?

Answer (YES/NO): NO